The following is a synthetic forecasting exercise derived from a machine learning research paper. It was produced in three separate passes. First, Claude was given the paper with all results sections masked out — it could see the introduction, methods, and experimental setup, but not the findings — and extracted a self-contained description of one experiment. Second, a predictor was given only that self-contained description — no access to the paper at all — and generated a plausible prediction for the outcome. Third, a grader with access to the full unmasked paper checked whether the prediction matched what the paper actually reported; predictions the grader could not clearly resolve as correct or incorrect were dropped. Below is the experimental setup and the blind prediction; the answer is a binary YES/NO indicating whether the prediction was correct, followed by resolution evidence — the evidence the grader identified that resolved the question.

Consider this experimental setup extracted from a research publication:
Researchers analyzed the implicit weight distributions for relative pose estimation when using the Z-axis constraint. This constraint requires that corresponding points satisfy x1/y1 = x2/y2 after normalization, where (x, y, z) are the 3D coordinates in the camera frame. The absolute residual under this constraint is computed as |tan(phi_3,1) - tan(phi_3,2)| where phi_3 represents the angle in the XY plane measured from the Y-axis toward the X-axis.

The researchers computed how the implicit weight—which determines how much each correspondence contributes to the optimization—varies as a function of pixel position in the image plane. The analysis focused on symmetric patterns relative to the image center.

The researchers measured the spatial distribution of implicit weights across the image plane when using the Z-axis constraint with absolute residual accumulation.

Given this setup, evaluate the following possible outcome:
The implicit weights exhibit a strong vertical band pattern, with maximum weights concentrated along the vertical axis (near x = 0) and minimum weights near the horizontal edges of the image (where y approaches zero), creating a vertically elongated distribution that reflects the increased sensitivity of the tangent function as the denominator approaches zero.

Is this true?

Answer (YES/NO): NO